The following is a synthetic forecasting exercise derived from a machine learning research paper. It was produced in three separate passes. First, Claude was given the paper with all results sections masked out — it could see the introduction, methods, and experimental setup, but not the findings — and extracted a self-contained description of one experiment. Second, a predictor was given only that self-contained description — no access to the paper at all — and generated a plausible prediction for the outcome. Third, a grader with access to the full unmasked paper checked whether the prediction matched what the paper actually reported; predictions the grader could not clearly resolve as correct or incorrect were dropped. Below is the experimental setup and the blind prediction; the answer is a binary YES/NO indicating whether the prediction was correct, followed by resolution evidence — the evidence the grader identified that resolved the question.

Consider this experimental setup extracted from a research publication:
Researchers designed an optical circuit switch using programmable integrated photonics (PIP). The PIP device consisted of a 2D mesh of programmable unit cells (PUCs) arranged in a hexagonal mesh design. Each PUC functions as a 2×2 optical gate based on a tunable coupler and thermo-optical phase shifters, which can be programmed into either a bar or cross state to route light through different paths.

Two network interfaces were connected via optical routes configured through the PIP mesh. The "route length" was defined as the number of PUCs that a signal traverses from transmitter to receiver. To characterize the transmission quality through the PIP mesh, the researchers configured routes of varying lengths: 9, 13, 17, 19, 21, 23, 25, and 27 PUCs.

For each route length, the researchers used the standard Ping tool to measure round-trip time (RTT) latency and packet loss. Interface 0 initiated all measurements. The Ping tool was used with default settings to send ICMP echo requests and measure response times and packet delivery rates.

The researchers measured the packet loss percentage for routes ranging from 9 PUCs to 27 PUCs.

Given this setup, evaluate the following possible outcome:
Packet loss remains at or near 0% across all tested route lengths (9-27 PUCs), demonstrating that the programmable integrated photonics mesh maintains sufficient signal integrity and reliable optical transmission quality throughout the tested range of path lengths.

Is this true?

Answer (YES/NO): NO